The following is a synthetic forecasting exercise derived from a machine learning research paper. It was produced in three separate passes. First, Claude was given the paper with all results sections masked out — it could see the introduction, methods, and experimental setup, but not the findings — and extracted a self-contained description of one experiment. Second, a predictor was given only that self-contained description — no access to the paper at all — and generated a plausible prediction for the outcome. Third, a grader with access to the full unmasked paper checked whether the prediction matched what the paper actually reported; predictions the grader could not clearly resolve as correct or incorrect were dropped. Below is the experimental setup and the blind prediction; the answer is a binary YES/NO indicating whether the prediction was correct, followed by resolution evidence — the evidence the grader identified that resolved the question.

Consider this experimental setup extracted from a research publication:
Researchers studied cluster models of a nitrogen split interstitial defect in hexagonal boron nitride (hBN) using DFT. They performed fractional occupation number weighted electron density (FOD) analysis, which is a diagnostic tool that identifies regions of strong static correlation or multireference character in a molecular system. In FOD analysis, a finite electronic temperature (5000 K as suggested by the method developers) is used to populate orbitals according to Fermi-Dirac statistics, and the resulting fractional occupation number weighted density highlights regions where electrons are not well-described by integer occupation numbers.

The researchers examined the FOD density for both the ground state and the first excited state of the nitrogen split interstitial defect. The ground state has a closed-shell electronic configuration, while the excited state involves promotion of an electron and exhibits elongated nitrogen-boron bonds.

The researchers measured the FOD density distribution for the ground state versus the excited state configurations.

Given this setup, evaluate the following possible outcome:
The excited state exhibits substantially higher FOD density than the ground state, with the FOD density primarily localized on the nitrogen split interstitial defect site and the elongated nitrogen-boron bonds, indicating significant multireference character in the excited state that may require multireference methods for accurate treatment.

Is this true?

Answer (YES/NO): NO